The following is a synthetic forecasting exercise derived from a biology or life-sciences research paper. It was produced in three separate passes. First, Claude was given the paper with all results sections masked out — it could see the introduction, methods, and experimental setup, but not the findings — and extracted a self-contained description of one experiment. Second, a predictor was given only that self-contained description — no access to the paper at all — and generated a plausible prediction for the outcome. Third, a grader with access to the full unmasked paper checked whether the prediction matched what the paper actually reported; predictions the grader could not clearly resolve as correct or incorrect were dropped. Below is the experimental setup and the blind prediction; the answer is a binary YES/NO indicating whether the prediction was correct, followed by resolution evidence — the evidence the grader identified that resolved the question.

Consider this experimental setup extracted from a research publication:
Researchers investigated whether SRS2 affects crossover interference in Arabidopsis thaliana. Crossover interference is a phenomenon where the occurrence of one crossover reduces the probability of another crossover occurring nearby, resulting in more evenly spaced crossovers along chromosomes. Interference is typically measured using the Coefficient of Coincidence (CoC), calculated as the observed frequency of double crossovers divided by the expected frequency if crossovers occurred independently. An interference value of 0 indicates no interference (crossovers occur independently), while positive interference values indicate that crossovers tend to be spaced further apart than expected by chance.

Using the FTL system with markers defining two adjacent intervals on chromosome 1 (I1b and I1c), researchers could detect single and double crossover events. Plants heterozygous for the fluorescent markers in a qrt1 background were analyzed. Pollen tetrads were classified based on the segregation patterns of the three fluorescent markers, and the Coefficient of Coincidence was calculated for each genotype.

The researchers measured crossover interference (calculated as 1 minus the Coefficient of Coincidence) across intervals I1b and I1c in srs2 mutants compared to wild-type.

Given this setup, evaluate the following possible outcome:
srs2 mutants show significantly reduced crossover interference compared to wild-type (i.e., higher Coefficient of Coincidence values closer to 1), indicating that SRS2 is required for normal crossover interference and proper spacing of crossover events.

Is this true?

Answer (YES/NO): NO